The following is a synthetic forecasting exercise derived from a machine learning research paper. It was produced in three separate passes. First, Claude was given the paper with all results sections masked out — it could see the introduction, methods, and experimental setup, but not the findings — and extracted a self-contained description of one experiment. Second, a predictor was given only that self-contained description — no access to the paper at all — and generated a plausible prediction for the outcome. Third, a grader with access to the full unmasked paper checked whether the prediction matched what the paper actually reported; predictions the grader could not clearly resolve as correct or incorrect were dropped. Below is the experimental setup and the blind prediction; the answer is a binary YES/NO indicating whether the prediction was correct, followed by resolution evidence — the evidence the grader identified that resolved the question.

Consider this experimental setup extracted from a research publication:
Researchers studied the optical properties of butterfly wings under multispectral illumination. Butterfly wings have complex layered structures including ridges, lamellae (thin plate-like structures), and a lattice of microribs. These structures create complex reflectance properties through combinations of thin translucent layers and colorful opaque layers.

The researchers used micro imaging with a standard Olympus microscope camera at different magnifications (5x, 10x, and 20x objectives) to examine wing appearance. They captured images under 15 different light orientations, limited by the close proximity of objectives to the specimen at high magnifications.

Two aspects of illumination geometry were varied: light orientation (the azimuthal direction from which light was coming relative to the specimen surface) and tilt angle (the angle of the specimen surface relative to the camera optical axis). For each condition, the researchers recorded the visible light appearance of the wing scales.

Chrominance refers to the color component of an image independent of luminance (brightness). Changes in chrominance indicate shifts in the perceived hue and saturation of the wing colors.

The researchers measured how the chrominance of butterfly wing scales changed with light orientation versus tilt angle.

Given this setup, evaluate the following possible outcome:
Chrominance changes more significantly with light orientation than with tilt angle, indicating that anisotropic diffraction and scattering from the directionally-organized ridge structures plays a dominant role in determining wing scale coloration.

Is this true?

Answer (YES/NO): NO